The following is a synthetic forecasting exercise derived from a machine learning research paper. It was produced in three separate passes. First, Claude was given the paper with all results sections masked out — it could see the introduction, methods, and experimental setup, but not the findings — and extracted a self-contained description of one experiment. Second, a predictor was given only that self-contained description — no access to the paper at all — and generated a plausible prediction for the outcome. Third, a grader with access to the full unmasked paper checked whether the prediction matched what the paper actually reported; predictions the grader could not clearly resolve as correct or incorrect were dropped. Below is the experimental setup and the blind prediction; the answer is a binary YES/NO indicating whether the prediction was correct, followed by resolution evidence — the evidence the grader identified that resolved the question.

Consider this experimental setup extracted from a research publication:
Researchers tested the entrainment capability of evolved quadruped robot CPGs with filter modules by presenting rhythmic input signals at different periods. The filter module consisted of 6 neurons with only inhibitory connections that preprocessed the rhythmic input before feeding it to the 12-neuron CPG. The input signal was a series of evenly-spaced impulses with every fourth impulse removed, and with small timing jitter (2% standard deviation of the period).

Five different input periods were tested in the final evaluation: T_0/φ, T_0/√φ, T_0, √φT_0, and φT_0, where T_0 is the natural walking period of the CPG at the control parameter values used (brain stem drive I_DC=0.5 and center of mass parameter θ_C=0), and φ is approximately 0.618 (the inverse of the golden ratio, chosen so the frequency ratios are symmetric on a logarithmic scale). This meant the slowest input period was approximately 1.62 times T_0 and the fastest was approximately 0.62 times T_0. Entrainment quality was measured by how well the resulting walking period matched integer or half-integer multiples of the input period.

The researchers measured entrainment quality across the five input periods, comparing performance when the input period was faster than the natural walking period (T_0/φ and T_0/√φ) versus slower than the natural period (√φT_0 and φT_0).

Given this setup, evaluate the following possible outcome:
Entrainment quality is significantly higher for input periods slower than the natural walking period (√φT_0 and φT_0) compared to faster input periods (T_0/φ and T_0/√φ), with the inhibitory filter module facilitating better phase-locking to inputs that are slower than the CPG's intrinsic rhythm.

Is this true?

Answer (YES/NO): YES